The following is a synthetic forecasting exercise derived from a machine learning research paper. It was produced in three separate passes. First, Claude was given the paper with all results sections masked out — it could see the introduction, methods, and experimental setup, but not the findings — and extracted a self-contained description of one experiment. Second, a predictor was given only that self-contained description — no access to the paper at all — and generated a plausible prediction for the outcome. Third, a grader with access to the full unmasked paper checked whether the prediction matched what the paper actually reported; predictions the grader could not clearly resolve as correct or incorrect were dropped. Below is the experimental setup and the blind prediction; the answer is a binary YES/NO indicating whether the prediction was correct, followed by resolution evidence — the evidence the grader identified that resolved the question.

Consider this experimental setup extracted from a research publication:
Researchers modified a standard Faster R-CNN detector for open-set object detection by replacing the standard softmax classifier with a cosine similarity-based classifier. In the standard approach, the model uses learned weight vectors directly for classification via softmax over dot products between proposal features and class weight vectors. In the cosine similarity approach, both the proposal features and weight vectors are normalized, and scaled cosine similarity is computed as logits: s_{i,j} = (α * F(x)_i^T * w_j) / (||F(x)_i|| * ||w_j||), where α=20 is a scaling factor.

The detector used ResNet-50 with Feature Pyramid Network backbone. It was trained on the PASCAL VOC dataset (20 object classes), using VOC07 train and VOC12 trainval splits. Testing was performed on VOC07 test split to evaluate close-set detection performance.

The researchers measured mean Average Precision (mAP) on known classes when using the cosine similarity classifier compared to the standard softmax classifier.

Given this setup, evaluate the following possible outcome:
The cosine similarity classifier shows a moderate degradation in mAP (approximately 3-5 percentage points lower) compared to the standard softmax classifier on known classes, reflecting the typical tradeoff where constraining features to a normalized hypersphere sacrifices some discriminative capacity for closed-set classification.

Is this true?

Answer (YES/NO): NO